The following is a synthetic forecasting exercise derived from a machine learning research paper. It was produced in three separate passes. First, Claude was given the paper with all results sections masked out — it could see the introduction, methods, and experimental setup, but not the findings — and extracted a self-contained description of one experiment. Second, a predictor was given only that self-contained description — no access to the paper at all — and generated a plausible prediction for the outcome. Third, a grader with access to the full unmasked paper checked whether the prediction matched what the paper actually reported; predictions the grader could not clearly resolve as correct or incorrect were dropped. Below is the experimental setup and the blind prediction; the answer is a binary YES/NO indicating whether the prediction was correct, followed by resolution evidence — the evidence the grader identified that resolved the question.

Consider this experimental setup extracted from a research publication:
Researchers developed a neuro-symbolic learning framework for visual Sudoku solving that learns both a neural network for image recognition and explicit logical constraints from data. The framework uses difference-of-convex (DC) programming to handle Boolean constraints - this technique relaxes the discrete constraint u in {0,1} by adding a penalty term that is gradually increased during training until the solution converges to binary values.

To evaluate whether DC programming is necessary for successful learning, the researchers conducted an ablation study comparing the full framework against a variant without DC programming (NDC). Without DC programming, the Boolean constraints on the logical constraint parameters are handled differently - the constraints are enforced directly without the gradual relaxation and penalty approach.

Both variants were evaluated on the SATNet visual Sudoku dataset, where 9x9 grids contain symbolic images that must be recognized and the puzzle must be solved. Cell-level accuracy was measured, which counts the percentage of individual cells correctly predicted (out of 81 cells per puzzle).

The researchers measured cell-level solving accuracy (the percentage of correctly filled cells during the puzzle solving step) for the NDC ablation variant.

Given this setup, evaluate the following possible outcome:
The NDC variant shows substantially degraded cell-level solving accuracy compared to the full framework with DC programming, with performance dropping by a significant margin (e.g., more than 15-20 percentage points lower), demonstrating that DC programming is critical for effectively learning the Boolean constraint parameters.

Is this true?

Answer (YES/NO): YES